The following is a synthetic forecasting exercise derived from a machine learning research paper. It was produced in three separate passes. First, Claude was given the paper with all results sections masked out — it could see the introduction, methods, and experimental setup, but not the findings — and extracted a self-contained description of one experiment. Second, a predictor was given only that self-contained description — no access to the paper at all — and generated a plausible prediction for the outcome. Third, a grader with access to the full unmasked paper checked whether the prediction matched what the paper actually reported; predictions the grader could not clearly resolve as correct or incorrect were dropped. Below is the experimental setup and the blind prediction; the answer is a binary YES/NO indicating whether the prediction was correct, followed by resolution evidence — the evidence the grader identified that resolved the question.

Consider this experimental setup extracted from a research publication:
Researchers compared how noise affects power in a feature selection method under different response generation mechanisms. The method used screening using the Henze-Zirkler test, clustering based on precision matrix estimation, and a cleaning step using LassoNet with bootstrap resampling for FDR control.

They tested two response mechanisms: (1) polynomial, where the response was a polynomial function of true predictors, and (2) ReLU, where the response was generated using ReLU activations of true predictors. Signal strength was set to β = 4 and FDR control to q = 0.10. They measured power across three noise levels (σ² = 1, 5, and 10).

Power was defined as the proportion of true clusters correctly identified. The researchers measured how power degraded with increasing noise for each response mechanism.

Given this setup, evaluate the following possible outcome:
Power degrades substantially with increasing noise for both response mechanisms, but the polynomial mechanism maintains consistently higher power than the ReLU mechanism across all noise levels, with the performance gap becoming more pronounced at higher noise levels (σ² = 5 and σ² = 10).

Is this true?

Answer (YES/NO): NO